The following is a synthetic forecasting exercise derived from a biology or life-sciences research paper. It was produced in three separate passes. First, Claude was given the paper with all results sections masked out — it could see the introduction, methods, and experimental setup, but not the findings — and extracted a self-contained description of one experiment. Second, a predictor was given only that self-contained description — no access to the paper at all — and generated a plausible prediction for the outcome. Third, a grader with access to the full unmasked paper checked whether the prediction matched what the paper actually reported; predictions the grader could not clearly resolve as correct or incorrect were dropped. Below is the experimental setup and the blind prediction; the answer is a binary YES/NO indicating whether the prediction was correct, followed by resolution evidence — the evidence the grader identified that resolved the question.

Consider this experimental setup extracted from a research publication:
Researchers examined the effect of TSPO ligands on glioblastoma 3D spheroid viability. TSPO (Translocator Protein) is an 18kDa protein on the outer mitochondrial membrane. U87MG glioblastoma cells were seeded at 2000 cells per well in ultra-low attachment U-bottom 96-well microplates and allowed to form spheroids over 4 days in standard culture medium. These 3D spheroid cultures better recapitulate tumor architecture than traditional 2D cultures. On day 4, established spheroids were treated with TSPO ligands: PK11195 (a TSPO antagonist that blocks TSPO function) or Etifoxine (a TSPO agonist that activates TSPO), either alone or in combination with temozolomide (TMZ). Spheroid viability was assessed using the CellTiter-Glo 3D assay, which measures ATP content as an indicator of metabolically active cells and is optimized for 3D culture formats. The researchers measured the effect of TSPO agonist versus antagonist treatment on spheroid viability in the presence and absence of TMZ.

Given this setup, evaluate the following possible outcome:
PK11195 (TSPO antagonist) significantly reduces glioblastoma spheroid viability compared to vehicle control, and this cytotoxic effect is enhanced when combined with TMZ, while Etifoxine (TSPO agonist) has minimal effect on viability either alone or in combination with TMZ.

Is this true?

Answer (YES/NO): NO